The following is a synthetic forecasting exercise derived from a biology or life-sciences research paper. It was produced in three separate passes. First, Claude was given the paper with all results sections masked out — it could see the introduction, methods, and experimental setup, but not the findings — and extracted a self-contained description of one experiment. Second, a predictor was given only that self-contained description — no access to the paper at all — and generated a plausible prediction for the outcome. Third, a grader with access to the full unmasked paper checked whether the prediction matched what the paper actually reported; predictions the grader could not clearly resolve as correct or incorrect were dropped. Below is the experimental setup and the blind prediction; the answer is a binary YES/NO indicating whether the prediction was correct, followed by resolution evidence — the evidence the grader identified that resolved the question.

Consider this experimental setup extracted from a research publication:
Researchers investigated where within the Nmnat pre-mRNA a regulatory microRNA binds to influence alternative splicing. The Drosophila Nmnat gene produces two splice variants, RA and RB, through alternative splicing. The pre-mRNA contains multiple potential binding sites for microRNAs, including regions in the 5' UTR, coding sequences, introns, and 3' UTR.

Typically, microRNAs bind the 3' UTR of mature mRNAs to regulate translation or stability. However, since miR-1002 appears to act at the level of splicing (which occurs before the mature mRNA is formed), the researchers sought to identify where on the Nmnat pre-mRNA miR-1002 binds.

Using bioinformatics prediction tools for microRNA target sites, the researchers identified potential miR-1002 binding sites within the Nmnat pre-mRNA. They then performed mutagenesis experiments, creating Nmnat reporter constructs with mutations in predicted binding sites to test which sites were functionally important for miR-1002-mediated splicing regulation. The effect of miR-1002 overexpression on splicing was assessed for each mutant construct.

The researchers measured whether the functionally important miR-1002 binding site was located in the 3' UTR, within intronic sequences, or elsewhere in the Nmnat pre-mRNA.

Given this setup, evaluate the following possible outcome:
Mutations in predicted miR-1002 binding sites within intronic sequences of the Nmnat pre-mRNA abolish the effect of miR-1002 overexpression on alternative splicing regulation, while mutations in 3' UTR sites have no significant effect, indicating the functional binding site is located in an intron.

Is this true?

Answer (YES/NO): NO